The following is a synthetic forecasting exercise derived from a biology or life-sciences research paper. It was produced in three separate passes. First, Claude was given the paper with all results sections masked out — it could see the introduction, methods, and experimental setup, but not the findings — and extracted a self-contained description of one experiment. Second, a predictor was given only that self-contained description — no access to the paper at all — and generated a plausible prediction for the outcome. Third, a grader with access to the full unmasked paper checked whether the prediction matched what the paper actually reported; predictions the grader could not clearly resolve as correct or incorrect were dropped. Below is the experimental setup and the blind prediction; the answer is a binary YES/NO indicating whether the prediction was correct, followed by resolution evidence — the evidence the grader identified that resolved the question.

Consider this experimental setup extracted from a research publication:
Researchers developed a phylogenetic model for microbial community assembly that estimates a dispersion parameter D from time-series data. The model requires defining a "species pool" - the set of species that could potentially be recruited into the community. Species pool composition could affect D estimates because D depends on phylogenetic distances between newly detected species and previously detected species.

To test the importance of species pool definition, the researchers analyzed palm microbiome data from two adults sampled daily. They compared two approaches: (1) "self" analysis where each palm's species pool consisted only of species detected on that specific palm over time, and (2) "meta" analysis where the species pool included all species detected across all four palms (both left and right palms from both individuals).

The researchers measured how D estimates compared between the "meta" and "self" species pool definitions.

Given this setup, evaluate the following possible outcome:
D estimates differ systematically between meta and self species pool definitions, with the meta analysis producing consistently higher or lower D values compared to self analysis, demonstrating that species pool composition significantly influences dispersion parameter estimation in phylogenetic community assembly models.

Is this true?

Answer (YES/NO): YES